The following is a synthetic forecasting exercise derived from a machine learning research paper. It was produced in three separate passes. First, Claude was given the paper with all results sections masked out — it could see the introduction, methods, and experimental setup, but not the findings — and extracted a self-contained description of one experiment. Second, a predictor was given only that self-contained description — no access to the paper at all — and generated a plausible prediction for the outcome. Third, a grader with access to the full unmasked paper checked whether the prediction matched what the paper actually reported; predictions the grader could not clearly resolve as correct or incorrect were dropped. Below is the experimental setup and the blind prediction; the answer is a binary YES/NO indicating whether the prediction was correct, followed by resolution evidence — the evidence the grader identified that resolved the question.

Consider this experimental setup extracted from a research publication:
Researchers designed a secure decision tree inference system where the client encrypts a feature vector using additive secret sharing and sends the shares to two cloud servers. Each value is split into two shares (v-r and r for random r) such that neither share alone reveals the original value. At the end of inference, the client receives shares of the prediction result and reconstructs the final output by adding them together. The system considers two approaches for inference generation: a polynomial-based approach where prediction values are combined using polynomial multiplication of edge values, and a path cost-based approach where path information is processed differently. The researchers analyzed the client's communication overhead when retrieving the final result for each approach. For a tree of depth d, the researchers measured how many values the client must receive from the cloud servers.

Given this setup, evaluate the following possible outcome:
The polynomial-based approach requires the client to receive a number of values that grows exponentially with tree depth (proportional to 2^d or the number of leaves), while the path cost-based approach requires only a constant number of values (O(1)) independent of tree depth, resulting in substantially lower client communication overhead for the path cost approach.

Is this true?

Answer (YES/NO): NO